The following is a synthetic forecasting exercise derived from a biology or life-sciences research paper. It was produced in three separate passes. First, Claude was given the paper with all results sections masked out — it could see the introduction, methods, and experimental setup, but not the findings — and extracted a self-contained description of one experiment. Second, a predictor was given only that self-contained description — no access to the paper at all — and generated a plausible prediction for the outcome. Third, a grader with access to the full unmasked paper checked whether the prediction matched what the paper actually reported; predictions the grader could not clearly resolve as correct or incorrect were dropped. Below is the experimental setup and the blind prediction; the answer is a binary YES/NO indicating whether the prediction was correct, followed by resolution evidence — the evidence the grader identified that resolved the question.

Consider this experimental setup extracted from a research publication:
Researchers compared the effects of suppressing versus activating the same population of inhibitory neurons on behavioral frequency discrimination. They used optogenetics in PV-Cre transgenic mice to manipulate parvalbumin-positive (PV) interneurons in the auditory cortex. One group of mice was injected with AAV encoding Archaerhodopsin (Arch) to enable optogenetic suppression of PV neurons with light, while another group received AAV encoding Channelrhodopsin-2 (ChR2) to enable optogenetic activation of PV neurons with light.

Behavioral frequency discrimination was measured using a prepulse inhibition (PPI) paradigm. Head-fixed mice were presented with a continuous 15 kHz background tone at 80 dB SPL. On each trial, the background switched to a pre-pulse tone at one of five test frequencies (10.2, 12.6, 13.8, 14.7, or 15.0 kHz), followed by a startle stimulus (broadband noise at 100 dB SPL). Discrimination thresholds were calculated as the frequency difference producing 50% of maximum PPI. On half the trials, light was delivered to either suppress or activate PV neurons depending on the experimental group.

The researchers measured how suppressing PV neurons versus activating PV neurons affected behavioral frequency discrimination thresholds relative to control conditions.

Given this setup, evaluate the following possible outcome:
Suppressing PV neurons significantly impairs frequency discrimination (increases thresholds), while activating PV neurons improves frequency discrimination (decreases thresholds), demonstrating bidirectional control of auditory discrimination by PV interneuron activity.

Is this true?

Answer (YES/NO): NO